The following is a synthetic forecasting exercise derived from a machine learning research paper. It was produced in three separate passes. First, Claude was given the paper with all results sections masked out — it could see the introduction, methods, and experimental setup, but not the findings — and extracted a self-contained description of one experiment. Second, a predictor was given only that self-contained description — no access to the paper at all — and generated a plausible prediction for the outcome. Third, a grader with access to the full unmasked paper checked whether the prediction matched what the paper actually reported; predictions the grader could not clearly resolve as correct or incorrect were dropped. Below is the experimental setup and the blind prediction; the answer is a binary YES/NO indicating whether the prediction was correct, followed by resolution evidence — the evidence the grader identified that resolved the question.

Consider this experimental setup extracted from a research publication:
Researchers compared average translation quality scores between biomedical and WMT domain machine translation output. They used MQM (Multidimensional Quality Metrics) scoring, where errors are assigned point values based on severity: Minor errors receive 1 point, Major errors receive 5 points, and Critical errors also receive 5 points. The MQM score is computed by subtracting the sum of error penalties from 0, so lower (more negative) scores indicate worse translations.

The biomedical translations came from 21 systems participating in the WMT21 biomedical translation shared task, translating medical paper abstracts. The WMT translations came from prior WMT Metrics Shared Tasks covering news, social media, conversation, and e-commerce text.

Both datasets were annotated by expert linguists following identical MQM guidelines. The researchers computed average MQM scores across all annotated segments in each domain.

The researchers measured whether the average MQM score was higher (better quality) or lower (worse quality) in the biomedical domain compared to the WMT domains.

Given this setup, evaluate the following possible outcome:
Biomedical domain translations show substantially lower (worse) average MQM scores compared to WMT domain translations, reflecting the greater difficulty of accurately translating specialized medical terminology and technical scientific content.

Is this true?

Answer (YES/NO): YES